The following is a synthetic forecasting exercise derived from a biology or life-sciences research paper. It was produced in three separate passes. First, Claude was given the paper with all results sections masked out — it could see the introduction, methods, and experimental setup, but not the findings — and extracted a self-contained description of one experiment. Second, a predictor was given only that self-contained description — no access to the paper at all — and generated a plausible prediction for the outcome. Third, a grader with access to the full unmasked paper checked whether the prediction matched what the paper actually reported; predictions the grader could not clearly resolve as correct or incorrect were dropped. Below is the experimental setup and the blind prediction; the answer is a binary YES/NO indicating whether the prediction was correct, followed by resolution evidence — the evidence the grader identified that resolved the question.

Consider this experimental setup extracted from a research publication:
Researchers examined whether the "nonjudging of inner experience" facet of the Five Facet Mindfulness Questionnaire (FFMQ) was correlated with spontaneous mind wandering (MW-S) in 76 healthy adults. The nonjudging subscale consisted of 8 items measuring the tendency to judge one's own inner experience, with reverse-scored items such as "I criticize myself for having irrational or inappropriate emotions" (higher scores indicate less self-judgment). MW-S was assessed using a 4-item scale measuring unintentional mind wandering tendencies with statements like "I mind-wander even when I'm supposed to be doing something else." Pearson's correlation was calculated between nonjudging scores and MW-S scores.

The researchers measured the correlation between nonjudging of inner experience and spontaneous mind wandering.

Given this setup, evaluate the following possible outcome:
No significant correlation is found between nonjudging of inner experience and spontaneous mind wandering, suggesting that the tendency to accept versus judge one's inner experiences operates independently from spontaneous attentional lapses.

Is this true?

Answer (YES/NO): YES